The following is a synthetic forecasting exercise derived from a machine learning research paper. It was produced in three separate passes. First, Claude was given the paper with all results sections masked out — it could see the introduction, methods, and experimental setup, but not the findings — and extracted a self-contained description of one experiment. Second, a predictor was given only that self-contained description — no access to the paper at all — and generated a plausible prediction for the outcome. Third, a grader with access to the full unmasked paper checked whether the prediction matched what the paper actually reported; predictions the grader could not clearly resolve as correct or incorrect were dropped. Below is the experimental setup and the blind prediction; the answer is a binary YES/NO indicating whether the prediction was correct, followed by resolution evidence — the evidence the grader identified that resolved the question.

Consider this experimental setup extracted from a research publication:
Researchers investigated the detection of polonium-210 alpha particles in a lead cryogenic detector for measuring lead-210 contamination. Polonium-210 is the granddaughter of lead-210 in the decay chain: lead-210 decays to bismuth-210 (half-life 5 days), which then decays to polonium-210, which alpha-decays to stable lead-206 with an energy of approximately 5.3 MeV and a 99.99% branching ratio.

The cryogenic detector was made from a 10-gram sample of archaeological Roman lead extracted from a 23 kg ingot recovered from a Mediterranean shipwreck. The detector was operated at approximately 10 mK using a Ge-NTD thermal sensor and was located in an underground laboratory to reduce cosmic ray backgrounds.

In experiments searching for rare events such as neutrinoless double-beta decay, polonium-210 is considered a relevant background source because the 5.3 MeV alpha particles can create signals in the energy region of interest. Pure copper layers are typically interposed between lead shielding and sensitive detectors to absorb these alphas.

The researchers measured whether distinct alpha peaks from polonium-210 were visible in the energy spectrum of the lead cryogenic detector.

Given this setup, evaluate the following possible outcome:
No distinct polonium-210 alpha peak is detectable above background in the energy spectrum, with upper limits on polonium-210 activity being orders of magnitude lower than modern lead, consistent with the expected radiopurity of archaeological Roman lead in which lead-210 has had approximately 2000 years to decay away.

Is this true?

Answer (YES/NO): YES